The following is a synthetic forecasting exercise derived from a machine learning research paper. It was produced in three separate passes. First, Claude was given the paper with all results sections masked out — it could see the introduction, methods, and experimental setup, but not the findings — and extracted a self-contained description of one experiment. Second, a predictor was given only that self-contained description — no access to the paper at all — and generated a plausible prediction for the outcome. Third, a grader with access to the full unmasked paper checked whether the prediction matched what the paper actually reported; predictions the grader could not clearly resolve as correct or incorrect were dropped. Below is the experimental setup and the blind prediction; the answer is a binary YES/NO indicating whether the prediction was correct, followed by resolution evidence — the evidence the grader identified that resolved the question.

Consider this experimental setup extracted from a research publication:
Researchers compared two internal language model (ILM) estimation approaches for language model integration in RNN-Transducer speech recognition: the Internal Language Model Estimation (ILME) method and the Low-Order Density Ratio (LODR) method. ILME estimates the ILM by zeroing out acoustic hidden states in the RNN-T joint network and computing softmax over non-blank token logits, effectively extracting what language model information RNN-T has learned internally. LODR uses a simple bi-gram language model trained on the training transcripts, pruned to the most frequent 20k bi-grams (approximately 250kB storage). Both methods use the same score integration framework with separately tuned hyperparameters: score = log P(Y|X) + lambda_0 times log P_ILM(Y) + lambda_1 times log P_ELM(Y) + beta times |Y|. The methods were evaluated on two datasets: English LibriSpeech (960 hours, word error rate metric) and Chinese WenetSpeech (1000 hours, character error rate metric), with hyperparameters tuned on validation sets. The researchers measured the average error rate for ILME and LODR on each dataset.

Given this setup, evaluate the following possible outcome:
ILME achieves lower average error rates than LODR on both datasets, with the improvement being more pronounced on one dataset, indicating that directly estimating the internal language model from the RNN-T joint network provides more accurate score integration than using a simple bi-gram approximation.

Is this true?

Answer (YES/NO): NO